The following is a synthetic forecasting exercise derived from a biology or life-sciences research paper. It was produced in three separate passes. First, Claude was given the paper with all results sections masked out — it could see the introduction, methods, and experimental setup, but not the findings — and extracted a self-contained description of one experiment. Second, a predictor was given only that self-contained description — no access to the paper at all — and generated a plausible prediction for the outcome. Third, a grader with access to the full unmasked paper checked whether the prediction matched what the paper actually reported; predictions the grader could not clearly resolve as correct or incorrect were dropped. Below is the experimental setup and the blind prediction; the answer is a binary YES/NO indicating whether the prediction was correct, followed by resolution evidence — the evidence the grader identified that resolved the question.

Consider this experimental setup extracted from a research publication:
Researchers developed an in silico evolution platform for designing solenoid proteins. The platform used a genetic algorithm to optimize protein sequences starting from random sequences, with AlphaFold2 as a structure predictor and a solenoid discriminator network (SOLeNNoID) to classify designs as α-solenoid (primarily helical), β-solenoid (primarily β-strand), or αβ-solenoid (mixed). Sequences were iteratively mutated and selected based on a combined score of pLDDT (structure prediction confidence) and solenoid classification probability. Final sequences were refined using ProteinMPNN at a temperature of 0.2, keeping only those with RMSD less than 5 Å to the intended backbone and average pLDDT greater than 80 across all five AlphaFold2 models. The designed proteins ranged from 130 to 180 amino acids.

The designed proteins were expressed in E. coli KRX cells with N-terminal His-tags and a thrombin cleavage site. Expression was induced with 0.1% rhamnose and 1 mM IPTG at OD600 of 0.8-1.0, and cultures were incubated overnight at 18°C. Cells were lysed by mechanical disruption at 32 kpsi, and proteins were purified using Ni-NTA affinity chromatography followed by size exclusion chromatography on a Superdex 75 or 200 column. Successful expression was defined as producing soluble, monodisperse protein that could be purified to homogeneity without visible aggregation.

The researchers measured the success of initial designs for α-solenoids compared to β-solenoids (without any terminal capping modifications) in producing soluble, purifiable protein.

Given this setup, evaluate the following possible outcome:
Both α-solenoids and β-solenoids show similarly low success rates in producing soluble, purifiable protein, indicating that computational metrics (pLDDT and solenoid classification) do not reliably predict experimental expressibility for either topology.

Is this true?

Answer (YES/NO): NO